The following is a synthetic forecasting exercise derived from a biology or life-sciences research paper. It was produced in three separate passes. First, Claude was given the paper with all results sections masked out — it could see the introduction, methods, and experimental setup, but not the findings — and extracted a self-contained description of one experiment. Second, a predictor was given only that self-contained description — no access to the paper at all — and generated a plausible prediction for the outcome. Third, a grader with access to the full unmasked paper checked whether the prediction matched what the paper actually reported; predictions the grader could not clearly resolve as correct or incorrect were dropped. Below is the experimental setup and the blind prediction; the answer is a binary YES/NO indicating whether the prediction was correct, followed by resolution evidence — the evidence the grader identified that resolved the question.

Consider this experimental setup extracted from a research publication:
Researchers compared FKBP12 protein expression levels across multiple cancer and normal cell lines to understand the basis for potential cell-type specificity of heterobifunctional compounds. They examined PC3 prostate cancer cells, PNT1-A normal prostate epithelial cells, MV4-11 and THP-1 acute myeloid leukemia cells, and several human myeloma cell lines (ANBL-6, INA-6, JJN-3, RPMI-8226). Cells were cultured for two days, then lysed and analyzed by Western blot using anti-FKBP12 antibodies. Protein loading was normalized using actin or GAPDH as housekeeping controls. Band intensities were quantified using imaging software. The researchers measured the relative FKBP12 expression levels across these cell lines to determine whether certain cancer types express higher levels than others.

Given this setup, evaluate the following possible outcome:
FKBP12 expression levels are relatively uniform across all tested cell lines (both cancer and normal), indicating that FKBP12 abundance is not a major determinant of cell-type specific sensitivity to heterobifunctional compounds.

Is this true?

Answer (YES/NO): NO